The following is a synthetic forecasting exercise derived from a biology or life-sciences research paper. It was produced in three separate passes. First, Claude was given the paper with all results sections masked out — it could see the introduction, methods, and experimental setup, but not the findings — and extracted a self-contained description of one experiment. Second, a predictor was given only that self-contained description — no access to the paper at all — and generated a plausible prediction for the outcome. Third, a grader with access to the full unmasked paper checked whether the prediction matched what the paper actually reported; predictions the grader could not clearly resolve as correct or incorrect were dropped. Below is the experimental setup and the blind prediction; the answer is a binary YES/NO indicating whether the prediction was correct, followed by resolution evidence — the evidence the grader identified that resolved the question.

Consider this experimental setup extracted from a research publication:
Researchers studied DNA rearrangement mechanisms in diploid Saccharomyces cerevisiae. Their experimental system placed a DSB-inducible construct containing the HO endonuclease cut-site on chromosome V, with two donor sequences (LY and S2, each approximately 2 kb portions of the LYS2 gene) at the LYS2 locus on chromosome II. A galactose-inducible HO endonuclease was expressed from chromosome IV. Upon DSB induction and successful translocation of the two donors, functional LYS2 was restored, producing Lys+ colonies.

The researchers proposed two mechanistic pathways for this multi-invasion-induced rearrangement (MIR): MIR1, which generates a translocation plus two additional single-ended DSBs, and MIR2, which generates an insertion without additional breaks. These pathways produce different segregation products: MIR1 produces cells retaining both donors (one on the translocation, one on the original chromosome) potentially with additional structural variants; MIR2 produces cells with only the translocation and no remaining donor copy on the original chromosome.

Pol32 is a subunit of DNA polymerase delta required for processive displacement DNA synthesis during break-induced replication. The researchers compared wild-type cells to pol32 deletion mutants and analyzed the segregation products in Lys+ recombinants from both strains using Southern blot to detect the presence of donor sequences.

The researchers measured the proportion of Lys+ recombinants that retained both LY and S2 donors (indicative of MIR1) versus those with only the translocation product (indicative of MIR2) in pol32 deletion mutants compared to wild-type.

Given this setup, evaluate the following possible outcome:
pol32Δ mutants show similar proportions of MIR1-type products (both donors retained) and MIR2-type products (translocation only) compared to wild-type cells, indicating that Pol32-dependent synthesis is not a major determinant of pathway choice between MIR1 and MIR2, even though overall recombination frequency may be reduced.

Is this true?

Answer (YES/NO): NO